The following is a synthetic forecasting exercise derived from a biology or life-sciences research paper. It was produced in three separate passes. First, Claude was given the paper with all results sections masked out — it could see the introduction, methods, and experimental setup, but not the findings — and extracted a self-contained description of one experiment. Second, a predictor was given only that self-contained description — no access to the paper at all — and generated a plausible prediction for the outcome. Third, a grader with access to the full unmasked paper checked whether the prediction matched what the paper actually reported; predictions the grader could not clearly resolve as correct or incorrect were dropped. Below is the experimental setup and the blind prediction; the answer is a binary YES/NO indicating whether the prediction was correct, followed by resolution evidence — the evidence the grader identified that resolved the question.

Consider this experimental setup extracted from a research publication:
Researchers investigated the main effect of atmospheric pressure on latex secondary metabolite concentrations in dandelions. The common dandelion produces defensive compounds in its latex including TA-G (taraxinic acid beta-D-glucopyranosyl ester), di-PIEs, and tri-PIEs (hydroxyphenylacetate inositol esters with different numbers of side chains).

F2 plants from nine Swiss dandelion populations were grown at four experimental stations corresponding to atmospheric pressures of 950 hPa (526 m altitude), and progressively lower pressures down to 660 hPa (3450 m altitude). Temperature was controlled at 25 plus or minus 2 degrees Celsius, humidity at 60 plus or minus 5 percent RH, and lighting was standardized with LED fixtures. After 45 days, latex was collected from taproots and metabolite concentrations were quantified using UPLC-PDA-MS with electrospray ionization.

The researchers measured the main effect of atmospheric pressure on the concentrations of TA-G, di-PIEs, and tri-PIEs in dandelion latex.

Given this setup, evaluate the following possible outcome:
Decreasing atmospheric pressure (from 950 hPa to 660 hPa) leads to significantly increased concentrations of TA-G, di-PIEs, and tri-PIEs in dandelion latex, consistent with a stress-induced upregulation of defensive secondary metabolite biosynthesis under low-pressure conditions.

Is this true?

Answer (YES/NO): NO